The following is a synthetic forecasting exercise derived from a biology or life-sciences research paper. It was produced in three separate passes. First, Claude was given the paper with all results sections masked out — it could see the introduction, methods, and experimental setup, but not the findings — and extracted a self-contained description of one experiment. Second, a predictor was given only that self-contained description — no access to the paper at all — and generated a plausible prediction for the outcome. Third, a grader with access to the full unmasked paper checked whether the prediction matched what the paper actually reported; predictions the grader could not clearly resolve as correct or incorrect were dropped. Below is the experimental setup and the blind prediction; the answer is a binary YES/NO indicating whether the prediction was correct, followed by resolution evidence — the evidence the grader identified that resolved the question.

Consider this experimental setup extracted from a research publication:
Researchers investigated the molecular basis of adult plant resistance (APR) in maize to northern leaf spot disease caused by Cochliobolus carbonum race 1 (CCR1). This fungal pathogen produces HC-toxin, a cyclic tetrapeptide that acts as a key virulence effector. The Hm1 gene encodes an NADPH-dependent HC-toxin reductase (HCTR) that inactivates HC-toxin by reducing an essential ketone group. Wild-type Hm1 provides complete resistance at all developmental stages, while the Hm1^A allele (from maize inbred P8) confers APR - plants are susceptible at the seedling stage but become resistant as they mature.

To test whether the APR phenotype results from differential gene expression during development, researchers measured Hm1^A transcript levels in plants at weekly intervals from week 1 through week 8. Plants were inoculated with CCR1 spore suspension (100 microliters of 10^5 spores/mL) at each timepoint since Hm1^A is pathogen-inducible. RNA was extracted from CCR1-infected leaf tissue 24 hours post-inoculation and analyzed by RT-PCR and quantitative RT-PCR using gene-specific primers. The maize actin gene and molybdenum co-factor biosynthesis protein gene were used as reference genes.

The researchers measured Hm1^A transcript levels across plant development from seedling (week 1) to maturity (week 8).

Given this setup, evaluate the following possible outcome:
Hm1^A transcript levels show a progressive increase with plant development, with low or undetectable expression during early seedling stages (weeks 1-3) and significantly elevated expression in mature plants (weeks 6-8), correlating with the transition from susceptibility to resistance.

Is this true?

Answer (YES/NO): NO